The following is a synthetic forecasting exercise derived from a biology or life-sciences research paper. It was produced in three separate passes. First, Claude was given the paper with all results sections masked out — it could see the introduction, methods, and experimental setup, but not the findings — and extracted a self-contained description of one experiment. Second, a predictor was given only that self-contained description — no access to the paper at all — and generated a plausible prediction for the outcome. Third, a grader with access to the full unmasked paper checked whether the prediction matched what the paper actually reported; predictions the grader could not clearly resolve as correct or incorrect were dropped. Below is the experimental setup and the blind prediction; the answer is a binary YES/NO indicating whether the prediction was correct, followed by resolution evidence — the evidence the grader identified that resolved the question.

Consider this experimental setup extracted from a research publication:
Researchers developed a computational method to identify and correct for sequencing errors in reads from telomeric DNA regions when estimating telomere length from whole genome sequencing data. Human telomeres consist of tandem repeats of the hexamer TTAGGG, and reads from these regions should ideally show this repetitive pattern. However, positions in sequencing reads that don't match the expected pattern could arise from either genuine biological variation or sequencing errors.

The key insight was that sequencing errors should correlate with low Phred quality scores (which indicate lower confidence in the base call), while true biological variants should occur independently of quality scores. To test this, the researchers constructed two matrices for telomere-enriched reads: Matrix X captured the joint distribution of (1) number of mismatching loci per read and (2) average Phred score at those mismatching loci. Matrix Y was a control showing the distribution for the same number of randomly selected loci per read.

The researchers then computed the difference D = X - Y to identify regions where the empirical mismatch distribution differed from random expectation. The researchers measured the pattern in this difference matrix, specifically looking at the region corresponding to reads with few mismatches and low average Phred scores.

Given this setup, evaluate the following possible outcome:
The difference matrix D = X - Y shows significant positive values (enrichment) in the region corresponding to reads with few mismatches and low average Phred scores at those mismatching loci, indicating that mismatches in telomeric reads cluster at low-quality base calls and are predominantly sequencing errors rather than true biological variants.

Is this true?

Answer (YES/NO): YES